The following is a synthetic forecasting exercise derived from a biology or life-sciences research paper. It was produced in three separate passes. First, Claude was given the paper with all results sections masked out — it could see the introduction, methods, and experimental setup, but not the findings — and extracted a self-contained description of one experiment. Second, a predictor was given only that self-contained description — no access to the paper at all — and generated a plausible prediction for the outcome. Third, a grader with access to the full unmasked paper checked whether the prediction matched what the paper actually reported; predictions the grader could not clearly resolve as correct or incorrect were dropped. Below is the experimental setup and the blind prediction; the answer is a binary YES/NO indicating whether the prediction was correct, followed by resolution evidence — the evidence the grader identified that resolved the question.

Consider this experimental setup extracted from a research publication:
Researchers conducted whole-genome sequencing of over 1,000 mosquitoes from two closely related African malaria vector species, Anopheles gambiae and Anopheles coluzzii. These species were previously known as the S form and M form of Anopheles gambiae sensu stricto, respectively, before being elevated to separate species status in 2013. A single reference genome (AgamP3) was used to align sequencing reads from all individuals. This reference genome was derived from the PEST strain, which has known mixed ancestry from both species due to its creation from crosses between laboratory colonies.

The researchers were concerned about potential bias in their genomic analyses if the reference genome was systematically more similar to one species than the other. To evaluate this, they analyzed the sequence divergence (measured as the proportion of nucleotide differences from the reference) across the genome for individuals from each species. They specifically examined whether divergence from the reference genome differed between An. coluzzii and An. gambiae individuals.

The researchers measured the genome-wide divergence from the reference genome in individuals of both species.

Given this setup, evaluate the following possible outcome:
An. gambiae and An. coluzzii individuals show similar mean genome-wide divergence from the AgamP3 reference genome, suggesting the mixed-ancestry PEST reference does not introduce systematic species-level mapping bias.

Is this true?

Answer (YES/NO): YES